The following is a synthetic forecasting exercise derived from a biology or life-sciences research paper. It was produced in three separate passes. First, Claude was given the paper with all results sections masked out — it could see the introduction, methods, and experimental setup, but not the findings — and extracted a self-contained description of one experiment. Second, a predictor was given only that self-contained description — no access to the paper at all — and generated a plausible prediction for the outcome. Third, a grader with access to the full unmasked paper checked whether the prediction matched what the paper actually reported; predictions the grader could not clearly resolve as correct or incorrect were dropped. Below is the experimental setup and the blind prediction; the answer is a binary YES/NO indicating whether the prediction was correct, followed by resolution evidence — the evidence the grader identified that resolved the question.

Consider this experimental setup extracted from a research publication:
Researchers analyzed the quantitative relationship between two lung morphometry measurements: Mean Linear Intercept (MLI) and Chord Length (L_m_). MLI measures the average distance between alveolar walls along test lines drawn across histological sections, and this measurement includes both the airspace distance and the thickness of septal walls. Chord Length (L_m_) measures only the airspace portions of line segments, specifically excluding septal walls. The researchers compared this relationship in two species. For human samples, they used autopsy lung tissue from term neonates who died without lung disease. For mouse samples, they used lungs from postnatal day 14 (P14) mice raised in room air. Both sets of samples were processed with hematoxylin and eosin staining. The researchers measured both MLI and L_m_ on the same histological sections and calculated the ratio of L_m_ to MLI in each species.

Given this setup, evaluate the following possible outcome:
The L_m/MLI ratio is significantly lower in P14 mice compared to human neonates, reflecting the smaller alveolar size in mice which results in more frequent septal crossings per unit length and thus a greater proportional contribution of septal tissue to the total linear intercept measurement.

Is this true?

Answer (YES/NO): NO